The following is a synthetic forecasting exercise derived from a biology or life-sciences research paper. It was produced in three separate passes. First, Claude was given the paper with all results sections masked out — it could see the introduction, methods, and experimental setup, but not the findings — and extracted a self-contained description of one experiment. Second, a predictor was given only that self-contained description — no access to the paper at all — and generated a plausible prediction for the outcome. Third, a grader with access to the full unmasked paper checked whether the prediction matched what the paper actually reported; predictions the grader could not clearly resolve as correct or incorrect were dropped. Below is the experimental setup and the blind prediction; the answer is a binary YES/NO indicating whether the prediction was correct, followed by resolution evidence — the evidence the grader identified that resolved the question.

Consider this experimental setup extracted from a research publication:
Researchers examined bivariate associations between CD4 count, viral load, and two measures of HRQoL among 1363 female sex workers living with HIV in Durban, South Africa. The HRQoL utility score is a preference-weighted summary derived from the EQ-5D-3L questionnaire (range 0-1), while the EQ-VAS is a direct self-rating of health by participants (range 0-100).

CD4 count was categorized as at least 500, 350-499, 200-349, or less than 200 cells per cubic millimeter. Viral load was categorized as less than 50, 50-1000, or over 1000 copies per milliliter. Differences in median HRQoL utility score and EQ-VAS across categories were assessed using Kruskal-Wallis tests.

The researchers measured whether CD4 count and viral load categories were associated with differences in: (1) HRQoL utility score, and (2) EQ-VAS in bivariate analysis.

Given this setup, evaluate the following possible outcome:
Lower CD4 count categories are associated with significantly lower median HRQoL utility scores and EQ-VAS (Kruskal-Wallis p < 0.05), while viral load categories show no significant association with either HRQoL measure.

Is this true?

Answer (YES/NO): NO